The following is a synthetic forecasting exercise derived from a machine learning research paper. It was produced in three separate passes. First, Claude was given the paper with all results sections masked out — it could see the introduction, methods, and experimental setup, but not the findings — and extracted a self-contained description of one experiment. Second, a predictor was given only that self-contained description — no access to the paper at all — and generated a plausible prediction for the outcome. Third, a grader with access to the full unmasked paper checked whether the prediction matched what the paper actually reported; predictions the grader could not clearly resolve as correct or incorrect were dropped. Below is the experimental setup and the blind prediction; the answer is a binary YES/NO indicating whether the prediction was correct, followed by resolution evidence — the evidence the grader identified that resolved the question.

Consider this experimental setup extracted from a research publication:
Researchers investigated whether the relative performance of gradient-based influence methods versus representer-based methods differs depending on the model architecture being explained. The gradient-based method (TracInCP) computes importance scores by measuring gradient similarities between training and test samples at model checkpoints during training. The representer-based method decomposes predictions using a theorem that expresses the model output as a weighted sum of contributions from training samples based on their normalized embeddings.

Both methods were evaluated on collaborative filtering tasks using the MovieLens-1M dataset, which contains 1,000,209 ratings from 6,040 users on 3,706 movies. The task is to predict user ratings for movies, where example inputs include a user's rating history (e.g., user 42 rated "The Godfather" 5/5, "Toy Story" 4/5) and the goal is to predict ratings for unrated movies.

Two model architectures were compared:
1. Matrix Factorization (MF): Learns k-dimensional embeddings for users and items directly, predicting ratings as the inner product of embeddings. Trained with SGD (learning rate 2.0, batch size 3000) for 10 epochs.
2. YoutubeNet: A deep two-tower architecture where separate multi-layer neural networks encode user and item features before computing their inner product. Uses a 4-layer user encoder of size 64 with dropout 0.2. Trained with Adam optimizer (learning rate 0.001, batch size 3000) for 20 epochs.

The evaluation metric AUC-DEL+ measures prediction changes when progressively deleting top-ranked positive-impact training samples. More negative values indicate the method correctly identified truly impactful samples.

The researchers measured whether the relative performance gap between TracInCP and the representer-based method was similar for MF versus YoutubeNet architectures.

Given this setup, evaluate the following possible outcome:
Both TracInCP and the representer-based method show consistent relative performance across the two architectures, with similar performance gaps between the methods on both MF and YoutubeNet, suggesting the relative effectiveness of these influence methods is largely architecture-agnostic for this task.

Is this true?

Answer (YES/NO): NO